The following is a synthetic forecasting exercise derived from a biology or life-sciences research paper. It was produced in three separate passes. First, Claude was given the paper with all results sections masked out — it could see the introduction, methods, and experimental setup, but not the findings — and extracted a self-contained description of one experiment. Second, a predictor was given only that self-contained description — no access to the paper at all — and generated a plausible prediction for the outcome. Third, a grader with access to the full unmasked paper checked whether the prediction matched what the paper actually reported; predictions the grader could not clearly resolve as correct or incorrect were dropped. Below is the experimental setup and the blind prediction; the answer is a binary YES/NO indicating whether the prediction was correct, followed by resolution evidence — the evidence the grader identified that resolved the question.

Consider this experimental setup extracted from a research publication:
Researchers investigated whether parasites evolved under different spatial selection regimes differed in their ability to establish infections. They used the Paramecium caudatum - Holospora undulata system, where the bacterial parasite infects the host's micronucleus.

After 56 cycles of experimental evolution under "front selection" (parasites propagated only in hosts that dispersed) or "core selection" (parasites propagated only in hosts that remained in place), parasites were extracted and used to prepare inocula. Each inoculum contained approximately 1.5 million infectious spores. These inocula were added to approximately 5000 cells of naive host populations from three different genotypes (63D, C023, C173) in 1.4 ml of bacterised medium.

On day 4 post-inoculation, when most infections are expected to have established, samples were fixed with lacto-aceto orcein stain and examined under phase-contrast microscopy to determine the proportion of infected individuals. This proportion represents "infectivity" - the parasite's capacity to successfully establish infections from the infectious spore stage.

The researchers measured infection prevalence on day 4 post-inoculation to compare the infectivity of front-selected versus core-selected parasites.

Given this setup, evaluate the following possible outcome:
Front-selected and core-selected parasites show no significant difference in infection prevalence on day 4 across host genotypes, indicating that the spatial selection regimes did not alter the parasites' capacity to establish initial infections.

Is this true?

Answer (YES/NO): YES